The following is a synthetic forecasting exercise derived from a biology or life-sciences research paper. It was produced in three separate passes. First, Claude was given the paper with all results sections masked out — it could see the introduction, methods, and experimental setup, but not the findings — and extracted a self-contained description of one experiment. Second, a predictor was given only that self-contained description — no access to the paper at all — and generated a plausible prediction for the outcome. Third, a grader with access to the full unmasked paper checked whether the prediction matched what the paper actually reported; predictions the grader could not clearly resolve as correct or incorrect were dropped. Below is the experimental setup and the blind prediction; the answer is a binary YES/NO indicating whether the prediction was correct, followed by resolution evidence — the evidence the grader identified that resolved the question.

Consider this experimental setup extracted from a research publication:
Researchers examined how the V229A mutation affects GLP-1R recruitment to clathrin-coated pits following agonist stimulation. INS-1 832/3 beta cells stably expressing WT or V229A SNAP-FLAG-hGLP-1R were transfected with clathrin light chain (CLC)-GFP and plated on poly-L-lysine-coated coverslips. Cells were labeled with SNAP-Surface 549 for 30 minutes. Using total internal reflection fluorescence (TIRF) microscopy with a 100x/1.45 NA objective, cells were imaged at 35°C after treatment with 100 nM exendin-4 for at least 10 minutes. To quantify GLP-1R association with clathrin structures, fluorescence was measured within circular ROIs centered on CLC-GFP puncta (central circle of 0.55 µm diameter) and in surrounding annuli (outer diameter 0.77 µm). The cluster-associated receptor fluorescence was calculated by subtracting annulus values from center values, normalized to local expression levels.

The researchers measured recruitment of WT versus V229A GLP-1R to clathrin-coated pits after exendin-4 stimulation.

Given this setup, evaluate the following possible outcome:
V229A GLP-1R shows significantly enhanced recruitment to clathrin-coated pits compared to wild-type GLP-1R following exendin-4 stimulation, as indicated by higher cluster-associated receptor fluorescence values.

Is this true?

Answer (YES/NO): NO